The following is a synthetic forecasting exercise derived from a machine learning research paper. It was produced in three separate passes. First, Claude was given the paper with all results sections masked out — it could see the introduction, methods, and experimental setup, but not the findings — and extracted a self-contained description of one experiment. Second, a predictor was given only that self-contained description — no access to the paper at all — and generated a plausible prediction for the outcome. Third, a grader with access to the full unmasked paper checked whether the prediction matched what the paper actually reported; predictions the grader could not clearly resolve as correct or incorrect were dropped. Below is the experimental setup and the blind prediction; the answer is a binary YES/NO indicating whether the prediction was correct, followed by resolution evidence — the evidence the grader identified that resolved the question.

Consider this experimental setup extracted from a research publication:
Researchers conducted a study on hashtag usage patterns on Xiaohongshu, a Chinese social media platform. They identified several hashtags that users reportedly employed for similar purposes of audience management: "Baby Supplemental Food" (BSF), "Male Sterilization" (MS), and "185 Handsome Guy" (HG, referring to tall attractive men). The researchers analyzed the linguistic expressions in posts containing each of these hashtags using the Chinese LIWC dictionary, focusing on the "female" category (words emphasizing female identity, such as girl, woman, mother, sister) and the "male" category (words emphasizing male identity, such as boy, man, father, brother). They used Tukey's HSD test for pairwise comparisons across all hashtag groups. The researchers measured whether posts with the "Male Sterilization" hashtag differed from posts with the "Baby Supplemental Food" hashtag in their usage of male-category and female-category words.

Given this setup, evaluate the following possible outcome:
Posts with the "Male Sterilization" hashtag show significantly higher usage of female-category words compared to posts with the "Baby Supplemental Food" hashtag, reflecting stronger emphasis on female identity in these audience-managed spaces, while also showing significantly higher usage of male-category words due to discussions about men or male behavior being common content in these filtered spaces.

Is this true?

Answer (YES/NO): YES